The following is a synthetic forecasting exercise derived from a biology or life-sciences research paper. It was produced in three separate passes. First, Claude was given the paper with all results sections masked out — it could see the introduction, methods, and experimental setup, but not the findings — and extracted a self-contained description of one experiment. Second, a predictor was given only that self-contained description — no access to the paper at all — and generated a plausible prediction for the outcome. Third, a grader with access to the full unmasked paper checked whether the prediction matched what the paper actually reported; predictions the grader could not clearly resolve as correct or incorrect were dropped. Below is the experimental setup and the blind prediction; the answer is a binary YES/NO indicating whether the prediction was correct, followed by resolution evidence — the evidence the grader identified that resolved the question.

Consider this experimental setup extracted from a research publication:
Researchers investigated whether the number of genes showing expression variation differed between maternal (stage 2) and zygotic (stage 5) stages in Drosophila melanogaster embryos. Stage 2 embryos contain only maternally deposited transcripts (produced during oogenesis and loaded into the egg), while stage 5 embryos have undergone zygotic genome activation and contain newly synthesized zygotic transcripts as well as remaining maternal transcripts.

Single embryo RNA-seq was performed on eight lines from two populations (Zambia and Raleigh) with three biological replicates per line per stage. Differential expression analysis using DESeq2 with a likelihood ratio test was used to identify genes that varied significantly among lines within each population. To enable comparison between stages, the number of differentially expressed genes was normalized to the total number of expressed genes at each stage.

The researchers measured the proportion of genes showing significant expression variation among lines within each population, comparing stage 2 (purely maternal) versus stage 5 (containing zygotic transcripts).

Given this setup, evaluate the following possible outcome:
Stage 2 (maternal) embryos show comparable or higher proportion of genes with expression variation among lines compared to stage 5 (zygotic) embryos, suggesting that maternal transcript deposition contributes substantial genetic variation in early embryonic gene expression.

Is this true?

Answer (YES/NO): NO